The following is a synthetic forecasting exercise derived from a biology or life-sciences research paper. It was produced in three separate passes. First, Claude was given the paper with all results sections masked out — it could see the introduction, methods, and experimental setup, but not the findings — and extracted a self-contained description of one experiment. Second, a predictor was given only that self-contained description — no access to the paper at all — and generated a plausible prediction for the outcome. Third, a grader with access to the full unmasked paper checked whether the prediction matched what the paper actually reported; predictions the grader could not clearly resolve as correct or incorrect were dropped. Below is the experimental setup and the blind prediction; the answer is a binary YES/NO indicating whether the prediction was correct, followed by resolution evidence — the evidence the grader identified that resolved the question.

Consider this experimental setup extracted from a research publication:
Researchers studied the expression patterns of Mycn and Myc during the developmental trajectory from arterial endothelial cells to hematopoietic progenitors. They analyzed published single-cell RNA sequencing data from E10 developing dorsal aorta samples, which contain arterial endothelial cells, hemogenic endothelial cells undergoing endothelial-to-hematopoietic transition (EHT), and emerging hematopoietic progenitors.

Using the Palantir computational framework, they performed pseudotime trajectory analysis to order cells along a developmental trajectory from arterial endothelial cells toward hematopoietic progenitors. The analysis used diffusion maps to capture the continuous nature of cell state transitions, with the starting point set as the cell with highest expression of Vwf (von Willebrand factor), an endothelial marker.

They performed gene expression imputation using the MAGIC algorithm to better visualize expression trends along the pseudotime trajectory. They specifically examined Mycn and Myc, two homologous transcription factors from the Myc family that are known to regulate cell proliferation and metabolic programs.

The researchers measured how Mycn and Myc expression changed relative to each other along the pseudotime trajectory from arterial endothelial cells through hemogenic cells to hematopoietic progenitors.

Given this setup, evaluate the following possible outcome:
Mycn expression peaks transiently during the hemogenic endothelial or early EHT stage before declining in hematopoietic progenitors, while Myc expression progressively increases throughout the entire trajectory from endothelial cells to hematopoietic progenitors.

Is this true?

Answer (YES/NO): NO